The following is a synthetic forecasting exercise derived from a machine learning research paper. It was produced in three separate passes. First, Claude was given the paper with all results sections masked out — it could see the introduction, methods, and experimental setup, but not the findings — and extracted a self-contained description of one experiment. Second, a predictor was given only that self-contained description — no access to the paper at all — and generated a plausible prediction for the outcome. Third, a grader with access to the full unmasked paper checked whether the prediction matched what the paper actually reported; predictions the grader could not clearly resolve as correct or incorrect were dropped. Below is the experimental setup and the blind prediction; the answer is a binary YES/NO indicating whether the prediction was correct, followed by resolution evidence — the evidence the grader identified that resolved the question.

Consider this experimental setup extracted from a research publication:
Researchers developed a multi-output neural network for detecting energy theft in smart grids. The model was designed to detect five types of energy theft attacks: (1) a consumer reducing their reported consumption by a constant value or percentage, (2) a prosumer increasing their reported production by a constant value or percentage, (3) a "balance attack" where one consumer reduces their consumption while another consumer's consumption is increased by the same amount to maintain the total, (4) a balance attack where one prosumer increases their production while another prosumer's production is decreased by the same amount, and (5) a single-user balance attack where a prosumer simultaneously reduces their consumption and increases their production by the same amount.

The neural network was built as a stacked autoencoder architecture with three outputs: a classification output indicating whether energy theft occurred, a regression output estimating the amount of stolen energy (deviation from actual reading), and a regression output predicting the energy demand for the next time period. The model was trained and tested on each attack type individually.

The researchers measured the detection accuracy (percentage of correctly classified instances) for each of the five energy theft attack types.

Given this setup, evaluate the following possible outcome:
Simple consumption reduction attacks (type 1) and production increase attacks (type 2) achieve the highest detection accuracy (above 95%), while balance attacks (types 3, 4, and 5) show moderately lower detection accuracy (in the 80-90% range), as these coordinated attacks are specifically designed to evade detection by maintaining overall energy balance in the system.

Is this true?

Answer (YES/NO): NO